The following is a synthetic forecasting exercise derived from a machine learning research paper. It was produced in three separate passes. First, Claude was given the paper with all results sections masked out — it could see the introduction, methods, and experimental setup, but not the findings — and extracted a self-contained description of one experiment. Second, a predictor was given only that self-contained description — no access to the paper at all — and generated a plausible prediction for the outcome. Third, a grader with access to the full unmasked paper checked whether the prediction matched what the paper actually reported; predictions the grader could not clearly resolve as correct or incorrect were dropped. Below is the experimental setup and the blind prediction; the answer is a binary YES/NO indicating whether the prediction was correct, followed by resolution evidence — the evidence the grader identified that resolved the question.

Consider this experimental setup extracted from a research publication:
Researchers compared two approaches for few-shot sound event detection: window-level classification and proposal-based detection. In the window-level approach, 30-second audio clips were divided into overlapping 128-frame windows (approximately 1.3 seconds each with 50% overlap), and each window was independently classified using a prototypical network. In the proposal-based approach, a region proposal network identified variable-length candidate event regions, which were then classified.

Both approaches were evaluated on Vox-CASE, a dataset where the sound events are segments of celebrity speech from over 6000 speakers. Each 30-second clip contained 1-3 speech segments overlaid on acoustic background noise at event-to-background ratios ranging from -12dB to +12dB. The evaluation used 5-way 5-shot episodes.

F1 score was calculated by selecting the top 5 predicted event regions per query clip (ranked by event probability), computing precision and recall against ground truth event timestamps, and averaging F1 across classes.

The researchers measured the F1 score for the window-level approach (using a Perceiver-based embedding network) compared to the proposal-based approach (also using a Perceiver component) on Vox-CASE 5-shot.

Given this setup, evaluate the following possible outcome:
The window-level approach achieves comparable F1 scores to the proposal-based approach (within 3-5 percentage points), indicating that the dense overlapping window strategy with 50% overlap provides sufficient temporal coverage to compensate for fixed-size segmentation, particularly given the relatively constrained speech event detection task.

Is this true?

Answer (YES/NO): NO